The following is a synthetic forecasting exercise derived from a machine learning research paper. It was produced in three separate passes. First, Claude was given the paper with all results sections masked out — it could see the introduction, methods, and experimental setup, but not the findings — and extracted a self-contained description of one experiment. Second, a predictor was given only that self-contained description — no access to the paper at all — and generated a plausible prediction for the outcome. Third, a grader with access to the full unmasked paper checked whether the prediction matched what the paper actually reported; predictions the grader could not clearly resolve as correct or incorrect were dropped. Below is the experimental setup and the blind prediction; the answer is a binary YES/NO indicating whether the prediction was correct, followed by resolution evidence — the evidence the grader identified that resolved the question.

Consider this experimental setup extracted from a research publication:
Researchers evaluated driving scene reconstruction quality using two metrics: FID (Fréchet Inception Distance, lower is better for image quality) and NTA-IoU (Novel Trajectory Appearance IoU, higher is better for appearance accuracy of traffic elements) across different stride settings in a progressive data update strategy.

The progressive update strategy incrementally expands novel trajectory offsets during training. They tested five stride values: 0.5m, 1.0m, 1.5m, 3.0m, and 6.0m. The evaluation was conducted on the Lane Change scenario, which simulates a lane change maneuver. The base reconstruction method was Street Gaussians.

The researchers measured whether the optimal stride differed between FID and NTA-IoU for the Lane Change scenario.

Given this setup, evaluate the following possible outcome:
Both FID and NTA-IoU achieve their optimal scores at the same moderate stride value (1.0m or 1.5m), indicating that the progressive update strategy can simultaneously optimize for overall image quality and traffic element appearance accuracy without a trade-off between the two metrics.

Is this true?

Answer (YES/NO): NO